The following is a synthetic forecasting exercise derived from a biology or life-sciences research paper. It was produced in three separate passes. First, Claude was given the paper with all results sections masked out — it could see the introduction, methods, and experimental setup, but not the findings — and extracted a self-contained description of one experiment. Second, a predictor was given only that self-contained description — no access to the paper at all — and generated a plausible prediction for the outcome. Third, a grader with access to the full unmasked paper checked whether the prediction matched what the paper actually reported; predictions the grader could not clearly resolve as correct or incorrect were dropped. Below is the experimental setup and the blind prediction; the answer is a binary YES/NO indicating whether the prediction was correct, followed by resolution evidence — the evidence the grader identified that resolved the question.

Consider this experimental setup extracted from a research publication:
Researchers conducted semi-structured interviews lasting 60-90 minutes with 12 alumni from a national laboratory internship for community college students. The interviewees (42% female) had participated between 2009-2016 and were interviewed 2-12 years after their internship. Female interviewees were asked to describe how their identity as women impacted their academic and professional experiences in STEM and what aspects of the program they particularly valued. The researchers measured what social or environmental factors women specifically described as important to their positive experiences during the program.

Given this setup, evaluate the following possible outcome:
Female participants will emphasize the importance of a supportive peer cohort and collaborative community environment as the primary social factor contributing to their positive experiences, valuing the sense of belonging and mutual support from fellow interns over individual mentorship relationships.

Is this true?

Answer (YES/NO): NO